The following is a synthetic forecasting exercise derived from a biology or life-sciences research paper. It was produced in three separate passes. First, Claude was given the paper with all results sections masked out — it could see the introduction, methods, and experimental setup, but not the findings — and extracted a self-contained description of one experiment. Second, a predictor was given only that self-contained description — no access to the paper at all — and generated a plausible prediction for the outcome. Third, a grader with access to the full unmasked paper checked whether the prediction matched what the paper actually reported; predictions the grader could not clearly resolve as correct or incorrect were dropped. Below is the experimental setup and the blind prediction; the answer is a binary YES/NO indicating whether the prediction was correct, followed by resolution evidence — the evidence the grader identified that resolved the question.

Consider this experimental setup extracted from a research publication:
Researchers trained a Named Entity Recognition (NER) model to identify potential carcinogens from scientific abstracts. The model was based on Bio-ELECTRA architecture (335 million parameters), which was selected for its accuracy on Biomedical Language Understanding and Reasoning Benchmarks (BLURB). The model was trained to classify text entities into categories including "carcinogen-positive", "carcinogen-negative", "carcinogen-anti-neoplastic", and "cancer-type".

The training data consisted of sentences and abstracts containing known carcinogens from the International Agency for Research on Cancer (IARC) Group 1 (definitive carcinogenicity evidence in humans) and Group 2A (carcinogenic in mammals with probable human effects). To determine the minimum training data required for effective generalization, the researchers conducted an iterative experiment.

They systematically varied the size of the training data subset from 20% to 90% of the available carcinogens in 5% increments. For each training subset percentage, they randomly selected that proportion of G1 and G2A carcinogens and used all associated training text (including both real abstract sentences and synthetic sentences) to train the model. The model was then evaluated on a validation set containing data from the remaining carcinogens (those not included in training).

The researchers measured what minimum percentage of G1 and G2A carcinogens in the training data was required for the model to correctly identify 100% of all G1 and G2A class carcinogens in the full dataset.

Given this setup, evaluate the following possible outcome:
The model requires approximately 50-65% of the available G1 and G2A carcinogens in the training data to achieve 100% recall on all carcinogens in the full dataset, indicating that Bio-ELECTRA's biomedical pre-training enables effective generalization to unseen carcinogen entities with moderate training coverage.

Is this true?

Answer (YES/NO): YES